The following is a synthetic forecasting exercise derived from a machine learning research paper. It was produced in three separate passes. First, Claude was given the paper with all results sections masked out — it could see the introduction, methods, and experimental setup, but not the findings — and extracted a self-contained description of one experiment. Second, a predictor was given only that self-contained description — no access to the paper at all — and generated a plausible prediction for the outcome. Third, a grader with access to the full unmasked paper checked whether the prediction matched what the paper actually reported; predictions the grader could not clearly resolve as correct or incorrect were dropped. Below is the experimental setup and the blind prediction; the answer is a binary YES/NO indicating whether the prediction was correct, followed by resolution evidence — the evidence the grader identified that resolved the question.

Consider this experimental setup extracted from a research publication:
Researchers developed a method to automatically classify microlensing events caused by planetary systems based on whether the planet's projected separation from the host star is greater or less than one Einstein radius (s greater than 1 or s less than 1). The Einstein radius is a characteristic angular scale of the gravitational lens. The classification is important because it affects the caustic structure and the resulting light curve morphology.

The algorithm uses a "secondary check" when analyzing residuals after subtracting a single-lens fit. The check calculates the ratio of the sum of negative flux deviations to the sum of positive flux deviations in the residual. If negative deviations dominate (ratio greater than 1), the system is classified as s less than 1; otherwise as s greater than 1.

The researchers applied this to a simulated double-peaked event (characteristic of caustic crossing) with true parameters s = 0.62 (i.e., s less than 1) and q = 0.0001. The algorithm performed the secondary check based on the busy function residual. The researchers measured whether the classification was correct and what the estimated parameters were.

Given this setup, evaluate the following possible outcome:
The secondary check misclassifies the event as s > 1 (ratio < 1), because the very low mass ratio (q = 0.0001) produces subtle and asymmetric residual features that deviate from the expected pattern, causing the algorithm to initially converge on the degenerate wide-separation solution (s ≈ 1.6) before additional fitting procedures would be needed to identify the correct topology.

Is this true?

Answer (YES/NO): NO